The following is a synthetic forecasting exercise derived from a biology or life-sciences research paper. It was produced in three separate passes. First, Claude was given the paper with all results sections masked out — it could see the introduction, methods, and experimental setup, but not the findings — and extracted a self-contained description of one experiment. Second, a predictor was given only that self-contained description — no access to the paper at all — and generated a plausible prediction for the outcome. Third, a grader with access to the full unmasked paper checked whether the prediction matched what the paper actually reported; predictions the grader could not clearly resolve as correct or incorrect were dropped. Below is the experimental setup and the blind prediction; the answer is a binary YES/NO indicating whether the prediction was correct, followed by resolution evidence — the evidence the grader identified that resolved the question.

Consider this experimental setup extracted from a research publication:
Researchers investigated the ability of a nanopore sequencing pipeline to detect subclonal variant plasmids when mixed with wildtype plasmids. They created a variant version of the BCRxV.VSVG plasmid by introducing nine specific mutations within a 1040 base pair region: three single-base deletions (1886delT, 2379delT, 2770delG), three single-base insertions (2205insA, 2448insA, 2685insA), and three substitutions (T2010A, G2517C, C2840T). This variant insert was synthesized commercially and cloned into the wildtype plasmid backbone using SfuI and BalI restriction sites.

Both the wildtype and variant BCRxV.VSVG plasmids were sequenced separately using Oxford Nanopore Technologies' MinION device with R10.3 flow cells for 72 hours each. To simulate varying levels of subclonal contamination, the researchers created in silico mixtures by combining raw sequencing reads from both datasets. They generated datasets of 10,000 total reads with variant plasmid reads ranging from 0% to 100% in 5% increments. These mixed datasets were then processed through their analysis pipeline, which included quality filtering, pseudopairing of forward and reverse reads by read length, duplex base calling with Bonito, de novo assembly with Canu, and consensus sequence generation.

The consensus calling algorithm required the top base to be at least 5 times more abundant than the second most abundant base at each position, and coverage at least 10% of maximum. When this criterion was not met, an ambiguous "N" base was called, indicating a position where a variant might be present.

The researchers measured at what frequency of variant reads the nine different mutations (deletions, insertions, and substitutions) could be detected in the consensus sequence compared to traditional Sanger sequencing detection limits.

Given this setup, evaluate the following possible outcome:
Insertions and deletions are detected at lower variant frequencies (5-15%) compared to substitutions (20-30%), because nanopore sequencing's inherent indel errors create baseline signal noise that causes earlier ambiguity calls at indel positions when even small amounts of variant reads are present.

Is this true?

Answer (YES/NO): NO